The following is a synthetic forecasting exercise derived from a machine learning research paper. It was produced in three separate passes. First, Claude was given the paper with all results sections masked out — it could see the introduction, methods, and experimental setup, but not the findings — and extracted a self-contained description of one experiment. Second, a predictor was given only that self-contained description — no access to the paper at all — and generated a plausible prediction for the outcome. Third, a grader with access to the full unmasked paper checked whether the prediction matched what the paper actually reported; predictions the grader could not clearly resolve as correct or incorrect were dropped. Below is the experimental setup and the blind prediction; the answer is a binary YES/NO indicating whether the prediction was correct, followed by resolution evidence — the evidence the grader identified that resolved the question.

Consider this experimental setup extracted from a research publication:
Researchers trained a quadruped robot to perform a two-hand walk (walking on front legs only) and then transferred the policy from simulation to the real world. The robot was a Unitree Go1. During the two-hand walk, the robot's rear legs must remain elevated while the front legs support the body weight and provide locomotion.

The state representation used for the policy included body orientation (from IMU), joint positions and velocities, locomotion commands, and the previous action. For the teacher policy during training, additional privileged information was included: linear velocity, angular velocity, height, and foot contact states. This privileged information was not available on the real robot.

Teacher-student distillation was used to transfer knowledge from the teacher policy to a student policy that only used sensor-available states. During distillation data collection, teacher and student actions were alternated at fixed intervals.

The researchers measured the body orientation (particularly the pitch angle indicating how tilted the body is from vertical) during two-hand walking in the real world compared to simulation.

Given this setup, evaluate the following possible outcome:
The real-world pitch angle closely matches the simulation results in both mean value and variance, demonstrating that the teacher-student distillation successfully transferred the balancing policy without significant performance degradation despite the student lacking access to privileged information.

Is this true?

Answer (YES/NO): YES